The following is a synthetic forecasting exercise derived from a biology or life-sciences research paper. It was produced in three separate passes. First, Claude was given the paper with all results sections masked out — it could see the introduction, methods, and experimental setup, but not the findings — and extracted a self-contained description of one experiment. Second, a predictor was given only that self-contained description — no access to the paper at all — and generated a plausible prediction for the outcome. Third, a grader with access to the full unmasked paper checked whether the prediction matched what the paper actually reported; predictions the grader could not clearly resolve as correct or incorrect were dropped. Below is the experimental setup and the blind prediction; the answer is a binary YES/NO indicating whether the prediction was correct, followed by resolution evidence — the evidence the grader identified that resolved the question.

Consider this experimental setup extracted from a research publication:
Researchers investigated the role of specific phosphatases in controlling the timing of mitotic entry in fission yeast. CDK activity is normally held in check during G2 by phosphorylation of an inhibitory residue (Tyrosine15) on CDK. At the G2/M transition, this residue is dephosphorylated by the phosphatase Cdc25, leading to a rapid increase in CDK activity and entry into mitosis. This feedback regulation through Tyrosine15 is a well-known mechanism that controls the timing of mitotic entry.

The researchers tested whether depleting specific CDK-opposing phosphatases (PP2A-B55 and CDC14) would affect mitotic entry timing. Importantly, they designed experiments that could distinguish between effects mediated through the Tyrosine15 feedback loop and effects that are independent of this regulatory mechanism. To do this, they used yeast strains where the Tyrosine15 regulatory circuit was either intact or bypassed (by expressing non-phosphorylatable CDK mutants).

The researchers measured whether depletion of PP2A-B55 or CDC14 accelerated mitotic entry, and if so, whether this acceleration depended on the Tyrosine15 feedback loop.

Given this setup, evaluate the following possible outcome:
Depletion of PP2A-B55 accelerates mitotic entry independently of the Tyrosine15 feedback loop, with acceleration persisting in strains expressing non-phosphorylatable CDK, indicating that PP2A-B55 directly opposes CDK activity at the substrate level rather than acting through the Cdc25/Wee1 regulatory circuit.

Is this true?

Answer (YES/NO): YES